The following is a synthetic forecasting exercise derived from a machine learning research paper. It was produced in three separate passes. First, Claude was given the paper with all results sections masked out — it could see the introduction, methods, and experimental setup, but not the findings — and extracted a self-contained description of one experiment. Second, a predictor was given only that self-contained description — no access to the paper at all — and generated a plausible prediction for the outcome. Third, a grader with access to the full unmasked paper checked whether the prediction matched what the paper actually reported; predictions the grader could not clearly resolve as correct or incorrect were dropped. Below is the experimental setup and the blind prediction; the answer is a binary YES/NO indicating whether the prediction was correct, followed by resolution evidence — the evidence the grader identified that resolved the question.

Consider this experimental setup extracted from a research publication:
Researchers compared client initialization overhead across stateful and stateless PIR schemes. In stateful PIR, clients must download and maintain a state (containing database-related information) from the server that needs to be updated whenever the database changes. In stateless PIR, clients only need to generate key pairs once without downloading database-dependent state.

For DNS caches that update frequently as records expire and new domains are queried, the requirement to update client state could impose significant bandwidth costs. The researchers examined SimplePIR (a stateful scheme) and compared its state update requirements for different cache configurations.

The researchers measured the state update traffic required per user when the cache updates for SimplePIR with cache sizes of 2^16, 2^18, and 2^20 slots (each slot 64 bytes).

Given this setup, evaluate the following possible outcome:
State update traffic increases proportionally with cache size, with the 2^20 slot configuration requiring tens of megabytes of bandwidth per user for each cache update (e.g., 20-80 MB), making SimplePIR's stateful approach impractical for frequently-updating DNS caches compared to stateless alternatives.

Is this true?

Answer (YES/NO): NO